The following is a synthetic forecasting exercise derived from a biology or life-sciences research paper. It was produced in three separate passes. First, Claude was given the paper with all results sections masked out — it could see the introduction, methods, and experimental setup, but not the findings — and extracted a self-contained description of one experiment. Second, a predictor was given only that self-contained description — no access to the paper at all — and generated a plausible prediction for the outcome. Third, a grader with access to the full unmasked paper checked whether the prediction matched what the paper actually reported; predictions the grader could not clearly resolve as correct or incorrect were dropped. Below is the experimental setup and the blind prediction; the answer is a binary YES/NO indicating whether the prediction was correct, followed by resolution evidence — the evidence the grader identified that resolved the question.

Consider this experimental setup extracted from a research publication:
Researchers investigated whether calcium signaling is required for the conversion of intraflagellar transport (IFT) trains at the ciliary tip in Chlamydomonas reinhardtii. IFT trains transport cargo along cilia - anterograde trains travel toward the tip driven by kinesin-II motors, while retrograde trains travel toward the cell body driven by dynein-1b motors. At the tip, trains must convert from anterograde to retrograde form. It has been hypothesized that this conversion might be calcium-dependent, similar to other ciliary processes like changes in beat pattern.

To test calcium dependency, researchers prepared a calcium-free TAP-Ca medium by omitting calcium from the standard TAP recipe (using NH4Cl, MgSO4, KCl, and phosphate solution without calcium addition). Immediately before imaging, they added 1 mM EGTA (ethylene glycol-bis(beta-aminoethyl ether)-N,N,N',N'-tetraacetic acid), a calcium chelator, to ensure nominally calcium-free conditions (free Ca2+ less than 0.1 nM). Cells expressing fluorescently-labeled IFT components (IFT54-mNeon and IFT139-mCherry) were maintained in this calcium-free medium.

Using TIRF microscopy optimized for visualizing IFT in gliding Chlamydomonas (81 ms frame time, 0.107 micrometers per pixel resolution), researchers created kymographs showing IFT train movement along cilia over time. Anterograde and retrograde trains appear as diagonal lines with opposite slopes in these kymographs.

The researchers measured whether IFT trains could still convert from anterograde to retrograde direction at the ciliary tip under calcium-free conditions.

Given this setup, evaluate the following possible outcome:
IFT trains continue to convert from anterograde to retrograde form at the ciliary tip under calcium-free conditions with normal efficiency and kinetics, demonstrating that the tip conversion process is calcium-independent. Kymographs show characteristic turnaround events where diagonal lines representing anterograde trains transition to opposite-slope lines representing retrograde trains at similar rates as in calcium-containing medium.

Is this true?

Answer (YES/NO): YES